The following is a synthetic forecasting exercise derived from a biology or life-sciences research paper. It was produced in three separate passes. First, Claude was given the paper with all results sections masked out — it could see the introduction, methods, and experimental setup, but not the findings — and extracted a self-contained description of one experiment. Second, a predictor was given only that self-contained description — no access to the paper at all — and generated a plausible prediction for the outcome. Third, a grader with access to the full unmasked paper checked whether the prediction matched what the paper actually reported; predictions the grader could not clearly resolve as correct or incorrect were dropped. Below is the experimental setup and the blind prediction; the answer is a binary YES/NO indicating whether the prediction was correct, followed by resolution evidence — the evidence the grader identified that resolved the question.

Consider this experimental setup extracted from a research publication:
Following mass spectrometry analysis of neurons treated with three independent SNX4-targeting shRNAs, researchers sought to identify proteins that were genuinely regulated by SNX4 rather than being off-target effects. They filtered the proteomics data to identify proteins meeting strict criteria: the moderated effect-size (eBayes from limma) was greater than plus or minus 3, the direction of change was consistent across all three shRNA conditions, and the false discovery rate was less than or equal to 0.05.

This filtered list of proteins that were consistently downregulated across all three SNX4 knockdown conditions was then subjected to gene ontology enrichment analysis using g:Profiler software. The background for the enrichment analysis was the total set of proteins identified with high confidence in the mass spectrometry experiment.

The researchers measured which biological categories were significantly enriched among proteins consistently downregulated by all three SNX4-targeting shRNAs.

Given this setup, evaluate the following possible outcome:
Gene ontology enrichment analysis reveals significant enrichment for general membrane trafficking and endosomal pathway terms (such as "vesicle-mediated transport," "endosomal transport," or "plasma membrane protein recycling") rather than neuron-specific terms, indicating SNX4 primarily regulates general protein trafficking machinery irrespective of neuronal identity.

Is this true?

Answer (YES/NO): NO